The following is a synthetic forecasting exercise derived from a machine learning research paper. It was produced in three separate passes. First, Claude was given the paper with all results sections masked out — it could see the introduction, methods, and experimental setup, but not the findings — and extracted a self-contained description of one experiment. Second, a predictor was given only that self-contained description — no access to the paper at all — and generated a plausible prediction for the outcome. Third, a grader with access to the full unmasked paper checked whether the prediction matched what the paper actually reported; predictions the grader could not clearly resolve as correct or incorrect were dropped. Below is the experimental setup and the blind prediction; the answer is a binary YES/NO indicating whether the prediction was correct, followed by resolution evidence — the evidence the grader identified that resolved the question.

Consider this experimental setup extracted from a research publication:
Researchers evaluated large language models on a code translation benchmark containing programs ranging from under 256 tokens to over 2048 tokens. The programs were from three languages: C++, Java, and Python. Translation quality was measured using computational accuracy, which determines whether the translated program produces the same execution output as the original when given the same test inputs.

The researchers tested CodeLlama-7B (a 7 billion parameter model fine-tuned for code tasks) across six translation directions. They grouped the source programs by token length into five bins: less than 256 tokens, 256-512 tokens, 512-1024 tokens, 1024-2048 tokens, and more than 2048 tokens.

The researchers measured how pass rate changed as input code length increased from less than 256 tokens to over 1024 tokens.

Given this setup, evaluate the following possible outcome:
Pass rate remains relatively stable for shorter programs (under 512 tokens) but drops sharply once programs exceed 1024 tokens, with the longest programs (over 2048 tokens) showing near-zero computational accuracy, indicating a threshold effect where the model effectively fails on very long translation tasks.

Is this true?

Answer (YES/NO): NO